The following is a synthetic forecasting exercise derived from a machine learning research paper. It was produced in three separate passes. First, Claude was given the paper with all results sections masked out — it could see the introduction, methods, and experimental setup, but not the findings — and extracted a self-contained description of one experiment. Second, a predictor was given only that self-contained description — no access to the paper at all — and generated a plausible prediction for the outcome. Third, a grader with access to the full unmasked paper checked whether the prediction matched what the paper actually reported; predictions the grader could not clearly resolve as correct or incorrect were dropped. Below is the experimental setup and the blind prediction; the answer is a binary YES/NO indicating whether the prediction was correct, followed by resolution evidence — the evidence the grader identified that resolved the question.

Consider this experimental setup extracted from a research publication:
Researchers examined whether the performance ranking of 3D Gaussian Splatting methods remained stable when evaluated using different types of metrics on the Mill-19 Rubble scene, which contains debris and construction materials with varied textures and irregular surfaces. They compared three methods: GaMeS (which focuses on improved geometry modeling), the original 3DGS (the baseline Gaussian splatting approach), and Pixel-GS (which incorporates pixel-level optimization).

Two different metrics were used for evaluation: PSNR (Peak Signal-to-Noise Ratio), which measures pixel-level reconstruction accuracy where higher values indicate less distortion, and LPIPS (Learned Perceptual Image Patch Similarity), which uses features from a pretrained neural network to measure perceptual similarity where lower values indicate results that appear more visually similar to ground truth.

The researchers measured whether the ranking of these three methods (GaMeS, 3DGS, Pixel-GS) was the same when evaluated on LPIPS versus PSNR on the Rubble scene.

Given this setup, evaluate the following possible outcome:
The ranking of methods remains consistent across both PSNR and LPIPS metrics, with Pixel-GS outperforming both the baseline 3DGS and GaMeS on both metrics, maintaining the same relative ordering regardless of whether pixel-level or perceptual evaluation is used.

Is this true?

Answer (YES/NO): YES